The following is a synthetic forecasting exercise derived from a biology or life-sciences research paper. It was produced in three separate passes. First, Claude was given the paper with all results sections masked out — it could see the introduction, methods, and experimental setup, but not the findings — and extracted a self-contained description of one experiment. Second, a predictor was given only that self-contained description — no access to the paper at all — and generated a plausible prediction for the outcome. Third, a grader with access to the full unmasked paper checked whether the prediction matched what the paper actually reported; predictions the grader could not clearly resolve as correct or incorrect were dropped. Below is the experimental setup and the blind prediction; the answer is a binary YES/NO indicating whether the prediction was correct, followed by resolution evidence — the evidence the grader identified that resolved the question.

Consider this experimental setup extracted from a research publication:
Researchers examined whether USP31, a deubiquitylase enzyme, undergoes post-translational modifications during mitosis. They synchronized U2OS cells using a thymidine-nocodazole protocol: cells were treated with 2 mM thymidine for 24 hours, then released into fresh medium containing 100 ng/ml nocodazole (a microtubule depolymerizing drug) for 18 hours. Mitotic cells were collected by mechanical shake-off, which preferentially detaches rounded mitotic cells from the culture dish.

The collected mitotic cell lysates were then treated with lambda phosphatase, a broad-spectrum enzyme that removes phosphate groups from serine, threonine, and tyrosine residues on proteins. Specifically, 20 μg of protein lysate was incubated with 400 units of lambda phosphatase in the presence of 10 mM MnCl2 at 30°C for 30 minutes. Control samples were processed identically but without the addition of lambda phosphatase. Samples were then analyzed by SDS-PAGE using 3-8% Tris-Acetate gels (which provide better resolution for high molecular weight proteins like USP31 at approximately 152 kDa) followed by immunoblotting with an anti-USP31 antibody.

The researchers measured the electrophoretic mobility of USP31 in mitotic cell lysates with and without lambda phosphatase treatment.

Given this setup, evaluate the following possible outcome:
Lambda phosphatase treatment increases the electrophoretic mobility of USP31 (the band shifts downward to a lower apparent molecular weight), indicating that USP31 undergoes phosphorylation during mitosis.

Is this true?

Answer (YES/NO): YES